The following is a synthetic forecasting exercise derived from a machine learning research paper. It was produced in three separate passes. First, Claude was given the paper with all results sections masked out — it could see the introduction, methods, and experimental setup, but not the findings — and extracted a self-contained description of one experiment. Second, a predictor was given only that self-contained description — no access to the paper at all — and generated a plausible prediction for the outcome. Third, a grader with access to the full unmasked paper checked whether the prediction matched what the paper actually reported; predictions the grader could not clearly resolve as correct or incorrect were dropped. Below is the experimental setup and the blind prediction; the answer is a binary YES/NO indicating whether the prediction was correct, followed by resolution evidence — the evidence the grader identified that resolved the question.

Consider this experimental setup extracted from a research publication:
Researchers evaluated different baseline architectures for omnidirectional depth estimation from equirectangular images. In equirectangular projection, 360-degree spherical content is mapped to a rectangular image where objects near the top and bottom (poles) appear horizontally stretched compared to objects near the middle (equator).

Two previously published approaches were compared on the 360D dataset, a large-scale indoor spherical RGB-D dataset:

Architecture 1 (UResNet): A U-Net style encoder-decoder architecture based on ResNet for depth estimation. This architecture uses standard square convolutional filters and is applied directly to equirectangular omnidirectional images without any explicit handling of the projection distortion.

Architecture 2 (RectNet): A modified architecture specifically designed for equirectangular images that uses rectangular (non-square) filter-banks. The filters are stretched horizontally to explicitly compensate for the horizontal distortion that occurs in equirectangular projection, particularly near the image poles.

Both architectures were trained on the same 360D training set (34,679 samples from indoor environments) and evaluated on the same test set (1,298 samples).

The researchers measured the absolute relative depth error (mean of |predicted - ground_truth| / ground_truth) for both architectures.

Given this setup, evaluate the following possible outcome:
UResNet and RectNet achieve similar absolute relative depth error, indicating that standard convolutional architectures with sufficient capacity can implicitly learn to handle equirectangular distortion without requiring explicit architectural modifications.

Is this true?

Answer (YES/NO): NO